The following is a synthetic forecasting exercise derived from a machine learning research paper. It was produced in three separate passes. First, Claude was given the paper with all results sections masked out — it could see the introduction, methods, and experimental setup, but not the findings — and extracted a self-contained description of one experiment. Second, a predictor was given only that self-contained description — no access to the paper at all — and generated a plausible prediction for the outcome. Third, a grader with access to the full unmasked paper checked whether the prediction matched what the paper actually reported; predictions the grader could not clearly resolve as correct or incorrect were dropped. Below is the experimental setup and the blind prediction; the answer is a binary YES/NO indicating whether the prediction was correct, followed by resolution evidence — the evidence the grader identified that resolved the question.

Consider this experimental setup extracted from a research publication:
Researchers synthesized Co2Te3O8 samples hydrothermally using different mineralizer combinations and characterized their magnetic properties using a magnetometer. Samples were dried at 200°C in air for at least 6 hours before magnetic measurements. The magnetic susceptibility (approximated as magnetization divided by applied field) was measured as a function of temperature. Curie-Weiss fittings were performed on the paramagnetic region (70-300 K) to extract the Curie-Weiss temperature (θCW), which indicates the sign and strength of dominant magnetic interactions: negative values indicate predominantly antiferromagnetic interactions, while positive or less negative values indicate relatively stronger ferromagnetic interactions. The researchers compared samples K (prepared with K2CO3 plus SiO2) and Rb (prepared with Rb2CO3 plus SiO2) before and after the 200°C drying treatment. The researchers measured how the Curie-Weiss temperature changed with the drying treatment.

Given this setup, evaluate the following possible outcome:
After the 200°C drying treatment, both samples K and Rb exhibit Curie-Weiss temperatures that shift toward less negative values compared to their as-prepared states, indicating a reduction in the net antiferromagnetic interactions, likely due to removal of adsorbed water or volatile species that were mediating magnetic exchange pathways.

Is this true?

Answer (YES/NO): NO